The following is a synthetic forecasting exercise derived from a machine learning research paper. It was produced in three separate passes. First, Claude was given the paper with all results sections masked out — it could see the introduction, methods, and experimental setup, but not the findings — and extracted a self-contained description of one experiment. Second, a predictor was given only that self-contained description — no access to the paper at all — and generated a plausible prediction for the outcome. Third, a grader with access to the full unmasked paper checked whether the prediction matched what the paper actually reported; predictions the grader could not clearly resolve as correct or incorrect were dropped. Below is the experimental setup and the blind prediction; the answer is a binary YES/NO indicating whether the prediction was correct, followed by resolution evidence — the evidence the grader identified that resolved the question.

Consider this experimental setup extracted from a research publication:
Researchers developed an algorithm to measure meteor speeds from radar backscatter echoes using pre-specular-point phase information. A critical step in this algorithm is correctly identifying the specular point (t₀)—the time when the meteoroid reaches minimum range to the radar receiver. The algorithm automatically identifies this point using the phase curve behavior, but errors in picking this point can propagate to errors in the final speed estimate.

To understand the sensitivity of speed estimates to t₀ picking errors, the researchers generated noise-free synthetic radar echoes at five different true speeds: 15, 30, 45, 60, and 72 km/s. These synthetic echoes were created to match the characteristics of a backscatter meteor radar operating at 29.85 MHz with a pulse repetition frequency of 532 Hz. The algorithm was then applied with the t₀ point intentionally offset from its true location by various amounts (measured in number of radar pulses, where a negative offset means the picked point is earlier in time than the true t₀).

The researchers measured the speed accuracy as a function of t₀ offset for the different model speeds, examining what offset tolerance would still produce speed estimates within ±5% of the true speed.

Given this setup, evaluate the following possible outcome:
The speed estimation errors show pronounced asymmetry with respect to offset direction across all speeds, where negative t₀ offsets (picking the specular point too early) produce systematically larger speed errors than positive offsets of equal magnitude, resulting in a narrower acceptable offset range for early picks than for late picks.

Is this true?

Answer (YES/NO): YES